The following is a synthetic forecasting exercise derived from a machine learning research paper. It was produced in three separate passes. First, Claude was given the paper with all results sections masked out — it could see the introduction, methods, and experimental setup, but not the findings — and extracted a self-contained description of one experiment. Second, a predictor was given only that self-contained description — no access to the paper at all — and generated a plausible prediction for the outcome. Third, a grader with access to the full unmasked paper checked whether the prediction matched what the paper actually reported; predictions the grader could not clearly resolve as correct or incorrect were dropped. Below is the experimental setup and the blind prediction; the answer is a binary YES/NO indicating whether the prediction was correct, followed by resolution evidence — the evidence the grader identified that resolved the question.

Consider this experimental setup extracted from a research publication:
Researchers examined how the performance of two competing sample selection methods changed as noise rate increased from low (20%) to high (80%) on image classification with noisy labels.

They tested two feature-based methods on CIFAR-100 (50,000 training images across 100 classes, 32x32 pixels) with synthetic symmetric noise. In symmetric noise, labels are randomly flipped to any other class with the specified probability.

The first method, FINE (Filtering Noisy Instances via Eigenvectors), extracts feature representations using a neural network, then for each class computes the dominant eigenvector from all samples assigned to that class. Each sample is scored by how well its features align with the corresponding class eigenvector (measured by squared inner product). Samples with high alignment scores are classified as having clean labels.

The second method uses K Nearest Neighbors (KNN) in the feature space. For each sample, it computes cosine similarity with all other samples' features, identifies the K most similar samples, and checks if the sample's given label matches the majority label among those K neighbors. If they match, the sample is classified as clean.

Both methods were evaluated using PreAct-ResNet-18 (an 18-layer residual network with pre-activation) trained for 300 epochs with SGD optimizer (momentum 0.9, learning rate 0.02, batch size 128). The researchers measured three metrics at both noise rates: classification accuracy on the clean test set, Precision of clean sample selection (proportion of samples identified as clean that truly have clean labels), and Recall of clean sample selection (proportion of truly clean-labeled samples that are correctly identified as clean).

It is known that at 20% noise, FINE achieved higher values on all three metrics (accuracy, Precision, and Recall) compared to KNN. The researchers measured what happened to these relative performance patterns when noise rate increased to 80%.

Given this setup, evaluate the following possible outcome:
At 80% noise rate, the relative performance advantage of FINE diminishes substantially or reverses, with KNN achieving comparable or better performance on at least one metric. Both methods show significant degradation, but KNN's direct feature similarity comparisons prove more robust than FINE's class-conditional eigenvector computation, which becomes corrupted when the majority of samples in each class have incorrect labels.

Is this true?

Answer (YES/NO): YES